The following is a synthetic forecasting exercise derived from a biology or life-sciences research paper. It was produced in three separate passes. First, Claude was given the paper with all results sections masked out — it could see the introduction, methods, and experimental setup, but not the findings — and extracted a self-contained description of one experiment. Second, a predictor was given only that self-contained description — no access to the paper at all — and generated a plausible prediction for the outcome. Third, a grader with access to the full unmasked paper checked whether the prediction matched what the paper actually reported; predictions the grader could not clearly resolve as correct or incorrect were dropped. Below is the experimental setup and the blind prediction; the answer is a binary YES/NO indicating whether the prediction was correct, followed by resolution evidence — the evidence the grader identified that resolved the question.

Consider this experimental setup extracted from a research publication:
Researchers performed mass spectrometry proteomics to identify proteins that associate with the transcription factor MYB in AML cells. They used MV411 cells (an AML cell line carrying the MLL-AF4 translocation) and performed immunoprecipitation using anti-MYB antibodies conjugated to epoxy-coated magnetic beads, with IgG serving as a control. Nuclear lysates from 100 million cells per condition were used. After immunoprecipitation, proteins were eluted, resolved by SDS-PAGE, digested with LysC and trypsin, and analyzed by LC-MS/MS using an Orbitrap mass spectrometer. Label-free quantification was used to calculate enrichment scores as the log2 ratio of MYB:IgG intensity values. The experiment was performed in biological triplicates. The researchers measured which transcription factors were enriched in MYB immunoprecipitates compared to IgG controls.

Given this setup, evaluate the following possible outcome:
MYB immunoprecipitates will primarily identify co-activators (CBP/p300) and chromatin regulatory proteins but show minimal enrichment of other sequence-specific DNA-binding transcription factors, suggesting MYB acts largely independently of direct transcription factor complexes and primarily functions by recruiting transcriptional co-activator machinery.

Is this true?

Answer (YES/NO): NO